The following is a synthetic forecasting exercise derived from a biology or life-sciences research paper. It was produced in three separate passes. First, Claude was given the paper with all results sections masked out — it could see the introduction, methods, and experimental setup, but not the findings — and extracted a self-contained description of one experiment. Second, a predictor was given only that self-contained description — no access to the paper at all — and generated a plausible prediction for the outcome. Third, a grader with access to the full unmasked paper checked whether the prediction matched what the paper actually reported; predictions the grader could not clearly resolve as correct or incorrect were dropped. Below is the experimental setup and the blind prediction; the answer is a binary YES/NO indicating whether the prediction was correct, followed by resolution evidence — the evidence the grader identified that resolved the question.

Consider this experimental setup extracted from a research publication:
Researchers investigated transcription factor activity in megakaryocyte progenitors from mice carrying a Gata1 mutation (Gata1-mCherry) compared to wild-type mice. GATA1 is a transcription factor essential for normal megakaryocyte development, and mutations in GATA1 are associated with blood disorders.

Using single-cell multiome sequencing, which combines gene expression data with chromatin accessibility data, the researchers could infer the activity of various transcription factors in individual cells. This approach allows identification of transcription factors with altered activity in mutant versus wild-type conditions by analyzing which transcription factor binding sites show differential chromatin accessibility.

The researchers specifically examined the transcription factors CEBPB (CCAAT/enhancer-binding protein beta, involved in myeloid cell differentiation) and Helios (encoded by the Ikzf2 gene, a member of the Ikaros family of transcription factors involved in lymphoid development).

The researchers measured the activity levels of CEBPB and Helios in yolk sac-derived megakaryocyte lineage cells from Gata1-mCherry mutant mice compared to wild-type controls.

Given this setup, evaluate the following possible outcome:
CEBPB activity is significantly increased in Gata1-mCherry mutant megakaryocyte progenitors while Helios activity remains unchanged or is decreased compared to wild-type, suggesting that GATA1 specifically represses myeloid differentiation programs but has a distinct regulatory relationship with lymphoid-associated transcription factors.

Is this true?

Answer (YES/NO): NO